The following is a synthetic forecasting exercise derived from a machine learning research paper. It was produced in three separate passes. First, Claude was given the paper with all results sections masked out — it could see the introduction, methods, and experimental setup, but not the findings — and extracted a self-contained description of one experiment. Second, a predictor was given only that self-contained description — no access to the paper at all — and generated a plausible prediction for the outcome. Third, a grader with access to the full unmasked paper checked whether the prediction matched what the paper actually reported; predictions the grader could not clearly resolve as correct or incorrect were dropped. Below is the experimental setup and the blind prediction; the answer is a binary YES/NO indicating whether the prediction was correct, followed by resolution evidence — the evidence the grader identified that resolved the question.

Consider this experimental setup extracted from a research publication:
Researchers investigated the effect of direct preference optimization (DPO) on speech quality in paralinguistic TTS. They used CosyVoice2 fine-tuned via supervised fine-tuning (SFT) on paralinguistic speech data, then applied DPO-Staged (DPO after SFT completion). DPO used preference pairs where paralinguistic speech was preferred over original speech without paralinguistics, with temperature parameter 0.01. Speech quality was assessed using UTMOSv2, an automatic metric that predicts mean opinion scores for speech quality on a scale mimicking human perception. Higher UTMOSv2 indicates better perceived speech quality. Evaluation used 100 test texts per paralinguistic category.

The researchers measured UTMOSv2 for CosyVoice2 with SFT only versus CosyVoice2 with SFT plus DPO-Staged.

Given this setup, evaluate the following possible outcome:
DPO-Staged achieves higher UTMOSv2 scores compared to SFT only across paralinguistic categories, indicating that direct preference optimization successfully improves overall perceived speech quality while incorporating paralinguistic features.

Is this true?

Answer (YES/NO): YES